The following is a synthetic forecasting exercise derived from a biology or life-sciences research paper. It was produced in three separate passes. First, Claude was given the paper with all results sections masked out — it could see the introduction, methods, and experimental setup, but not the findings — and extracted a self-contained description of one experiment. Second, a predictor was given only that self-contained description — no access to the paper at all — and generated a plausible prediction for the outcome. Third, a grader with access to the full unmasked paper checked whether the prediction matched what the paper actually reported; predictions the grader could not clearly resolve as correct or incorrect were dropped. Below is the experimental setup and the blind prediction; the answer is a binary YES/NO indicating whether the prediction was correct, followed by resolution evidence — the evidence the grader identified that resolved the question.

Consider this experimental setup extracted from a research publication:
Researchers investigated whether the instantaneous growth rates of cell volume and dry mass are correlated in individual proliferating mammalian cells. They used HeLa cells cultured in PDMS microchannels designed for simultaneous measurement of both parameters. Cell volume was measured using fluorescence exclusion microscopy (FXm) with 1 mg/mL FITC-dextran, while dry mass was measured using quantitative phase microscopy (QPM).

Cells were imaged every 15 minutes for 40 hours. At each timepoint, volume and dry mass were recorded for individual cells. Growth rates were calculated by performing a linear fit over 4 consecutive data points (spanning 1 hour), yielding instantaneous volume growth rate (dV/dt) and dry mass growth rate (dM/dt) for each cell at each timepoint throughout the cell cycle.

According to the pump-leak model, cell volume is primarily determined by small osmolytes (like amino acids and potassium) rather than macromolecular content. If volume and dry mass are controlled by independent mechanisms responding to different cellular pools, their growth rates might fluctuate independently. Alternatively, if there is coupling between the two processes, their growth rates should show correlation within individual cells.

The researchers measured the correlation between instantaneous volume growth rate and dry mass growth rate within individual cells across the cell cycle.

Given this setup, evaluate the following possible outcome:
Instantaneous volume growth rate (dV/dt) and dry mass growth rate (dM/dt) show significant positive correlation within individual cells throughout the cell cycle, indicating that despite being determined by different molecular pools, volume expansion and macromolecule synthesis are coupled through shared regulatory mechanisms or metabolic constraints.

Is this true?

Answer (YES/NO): NO